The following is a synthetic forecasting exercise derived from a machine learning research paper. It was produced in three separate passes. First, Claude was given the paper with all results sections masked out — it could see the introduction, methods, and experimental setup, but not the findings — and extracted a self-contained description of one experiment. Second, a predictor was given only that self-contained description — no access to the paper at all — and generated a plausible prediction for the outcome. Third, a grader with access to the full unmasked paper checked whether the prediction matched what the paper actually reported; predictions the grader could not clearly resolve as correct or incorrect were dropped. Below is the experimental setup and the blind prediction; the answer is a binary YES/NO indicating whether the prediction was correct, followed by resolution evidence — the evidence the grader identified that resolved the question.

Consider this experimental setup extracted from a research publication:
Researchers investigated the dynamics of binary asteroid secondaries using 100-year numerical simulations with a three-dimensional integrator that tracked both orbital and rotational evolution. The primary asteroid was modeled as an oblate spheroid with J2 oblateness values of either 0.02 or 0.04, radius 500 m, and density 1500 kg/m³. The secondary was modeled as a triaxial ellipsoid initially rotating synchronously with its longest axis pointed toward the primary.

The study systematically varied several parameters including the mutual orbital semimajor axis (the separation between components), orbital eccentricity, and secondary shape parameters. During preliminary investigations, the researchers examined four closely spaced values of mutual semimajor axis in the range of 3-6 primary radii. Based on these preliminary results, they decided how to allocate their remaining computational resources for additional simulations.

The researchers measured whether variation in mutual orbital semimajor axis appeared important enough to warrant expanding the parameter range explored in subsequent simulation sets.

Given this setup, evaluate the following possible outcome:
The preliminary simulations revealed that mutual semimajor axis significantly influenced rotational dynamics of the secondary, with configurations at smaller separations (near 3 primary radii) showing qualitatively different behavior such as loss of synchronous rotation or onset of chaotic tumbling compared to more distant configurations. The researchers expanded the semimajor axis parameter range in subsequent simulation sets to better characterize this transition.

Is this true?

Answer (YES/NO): NO